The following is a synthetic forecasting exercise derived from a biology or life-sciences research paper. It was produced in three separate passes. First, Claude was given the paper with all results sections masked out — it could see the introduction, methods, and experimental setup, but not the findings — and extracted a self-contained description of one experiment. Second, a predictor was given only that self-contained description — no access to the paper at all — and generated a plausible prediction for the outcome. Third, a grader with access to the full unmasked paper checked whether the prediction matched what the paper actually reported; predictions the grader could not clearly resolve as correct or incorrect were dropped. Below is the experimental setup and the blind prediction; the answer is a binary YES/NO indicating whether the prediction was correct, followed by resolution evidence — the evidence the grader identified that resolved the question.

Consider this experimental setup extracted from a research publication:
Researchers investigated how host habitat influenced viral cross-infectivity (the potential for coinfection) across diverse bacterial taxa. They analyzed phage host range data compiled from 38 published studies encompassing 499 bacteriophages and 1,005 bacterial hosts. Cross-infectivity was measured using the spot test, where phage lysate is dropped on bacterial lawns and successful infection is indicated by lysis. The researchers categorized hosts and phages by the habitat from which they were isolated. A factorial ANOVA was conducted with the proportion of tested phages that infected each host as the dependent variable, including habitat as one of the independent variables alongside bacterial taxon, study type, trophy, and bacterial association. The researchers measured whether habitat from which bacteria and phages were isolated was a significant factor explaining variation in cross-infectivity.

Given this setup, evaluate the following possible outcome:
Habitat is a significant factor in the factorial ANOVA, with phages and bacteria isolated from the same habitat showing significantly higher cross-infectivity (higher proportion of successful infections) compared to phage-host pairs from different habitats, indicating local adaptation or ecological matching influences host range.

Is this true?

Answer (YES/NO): NO